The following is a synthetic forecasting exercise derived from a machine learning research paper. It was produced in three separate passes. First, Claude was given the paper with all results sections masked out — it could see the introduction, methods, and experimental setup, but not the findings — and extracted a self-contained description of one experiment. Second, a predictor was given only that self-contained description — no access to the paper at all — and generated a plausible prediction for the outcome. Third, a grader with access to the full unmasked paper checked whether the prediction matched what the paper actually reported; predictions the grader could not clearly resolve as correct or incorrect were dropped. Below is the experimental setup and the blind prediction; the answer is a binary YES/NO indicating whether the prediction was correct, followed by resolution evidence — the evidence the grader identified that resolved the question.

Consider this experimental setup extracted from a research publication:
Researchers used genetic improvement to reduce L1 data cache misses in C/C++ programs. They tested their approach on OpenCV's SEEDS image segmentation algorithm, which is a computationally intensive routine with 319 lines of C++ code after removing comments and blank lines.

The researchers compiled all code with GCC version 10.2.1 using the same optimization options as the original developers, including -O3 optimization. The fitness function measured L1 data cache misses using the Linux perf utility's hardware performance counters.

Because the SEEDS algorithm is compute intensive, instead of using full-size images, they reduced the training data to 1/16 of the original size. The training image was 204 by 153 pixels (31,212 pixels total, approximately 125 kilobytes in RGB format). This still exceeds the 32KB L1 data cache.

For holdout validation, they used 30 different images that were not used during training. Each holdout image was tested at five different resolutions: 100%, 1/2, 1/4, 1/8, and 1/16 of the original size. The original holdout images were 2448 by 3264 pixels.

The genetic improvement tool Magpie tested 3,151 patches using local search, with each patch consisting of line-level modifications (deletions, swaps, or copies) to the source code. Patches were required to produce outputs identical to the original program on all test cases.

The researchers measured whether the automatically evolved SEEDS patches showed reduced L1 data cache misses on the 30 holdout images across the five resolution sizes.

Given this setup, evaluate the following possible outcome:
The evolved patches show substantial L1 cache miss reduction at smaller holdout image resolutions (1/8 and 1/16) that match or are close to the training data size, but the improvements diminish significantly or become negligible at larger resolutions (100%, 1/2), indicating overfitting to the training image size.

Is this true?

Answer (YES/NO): NO